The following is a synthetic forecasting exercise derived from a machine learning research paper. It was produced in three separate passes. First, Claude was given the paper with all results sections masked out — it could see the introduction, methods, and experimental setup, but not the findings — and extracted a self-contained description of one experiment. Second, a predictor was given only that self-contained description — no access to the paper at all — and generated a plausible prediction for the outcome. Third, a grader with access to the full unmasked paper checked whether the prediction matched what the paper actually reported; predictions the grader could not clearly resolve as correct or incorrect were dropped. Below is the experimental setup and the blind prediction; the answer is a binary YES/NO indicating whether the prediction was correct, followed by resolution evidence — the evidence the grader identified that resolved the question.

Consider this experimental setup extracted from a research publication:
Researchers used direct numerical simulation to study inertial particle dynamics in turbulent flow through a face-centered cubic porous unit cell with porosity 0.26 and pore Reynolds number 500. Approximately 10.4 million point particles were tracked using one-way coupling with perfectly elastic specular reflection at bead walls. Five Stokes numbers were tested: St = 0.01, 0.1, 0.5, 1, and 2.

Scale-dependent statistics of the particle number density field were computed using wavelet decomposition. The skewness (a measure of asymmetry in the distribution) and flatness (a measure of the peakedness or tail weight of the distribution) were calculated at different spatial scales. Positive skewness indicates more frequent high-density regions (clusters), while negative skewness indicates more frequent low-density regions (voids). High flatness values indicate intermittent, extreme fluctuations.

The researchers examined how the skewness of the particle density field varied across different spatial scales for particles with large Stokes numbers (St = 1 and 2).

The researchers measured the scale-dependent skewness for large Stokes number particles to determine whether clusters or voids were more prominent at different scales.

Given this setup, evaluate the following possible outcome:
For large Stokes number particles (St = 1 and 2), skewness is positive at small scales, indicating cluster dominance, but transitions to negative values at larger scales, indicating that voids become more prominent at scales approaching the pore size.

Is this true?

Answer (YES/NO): YES